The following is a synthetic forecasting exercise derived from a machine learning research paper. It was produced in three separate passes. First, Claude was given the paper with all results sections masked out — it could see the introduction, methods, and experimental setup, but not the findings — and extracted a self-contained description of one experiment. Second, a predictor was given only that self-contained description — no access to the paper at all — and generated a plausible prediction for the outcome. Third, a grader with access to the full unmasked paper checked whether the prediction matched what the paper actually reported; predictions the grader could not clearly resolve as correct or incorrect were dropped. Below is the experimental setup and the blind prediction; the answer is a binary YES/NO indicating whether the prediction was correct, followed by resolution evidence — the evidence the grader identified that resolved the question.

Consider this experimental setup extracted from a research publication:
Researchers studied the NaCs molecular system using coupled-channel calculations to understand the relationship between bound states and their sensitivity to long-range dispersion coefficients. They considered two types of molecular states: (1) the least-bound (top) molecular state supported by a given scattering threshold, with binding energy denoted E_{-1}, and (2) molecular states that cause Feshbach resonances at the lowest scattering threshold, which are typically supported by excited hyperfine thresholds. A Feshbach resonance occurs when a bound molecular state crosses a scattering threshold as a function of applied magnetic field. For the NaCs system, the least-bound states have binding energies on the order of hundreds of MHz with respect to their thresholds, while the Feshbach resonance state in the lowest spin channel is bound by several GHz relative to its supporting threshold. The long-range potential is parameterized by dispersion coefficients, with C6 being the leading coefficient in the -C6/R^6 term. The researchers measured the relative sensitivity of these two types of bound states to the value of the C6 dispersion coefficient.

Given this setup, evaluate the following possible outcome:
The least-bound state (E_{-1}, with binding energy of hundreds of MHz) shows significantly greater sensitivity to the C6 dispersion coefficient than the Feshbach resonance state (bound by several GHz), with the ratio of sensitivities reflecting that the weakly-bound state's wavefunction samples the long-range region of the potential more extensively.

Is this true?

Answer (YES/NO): NO